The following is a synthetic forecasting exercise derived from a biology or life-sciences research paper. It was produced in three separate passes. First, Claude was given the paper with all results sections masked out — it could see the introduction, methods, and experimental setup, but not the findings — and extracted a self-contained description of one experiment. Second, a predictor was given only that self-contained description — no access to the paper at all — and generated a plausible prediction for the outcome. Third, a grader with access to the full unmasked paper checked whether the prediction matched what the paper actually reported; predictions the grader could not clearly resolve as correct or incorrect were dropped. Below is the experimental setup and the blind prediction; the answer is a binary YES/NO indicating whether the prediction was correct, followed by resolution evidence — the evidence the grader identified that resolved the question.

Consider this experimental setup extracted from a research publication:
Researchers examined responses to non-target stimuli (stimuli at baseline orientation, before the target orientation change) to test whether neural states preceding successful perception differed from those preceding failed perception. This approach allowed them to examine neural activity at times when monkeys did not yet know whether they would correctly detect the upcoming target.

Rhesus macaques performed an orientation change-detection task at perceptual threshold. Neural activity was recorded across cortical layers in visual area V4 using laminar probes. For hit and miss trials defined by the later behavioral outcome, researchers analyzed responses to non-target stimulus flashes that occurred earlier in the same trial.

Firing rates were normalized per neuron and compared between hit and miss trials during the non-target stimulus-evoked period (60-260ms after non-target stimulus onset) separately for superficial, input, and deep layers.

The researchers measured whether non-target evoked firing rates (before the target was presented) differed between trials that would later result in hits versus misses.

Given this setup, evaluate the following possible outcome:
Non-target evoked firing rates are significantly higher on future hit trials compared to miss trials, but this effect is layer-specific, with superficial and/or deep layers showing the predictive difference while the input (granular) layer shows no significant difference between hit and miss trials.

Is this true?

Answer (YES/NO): NO